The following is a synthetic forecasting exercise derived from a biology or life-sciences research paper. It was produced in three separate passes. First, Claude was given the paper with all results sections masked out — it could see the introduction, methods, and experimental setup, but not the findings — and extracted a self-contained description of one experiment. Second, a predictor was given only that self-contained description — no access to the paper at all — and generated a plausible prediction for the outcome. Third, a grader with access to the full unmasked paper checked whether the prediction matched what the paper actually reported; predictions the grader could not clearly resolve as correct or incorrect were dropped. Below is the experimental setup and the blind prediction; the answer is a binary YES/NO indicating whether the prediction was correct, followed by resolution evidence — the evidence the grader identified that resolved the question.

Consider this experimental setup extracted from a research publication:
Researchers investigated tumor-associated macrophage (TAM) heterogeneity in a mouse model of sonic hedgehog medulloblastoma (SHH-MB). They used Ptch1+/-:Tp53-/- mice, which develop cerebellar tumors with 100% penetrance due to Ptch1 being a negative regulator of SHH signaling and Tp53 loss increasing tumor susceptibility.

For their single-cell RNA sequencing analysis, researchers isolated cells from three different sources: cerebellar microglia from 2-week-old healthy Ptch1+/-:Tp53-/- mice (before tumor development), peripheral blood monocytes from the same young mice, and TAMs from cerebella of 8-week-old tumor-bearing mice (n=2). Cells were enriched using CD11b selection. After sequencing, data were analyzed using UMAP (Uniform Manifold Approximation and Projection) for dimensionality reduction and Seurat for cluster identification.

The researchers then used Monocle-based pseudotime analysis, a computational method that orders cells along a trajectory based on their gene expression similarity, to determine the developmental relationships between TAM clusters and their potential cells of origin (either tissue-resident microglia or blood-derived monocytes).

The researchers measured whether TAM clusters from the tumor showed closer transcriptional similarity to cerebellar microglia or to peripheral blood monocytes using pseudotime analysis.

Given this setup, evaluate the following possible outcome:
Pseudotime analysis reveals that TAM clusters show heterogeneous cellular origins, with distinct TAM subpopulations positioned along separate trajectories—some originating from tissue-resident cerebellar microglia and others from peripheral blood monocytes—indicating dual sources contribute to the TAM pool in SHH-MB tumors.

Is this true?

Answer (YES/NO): YES